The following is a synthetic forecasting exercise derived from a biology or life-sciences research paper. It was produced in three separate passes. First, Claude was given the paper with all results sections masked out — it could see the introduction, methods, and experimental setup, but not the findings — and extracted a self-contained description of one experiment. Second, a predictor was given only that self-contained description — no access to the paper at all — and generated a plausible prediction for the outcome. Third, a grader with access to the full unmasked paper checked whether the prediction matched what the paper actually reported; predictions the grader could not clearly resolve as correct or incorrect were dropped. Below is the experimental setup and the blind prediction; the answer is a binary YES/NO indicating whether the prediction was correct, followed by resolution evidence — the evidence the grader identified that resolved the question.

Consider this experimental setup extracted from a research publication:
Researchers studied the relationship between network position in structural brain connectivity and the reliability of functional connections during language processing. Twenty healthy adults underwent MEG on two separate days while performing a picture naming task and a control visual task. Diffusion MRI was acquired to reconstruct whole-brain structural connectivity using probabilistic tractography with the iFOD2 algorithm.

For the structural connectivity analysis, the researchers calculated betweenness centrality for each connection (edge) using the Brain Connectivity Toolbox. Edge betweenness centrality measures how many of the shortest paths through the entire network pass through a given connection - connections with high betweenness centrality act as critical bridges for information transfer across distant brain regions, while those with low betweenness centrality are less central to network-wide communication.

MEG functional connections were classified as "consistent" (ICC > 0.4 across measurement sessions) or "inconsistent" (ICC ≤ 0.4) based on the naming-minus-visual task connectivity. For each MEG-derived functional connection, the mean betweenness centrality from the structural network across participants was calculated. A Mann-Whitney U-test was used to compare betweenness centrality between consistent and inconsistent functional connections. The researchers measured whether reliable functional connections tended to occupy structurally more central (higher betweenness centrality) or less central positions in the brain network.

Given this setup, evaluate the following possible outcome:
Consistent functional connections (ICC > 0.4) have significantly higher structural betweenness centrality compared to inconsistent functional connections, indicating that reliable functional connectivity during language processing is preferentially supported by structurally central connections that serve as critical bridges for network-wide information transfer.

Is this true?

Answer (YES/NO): NO